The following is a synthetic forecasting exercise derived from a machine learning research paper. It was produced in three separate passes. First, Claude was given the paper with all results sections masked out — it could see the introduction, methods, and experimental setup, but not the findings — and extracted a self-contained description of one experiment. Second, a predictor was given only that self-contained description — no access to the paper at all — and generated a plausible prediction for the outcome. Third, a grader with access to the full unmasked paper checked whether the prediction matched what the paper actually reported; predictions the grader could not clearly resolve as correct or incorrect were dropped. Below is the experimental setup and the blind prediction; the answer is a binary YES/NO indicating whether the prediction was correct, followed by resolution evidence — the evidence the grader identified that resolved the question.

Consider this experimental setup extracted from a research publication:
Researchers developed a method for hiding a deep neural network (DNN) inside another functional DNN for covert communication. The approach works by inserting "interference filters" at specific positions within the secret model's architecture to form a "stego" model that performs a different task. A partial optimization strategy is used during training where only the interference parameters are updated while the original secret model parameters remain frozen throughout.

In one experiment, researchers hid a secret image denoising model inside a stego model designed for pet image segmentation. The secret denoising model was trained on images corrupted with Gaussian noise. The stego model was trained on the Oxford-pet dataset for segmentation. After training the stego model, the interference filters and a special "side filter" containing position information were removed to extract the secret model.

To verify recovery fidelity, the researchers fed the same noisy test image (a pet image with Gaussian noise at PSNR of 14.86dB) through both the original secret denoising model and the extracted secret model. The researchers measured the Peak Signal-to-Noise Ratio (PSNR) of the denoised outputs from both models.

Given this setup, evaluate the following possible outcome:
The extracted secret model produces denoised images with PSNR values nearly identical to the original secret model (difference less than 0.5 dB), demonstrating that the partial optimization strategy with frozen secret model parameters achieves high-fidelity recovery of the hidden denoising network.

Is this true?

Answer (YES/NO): YES